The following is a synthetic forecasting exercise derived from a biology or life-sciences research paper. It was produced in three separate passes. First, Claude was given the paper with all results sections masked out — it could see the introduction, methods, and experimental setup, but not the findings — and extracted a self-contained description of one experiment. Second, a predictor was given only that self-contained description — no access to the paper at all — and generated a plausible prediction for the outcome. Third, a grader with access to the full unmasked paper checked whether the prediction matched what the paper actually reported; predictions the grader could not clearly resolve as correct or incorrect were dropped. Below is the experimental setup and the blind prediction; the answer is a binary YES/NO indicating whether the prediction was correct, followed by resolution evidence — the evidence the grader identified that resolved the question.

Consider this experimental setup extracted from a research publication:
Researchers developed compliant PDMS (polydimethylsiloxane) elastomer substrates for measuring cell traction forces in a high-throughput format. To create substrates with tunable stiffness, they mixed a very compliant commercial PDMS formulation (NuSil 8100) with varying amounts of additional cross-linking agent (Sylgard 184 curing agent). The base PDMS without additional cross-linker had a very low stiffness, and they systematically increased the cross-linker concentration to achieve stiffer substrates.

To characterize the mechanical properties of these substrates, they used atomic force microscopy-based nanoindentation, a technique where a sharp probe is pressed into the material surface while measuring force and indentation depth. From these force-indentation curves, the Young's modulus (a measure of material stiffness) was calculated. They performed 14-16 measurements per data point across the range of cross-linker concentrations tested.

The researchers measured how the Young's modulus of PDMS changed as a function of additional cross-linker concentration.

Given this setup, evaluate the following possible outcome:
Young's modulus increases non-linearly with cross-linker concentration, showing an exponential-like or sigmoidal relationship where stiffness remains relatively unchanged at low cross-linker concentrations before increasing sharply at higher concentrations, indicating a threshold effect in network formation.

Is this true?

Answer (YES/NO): NO